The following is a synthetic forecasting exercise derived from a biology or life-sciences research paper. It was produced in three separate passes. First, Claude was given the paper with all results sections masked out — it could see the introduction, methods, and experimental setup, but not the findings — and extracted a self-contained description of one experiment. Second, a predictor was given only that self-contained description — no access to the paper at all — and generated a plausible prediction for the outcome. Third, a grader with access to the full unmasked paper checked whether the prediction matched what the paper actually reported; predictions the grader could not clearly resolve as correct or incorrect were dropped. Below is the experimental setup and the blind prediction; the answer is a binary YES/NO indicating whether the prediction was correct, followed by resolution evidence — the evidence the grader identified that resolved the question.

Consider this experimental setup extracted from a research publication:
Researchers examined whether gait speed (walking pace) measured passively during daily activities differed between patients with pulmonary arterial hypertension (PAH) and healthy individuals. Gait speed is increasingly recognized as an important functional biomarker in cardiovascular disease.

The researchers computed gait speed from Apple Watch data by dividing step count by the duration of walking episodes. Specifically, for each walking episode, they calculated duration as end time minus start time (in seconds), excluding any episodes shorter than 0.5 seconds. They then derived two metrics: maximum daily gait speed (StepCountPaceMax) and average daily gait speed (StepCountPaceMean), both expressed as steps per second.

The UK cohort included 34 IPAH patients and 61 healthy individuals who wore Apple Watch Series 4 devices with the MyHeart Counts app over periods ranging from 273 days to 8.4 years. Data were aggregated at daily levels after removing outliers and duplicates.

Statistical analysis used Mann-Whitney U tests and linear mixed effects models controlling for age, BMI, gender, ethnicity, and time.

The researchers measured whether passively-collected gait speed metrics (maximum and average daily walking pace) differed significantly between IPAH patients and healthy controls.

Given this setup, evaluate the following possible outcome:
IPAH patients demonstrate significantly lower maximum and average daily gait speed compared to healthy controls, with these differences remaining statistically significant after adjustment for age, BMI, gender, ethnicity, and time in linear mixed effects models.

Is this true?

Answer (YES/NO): YES